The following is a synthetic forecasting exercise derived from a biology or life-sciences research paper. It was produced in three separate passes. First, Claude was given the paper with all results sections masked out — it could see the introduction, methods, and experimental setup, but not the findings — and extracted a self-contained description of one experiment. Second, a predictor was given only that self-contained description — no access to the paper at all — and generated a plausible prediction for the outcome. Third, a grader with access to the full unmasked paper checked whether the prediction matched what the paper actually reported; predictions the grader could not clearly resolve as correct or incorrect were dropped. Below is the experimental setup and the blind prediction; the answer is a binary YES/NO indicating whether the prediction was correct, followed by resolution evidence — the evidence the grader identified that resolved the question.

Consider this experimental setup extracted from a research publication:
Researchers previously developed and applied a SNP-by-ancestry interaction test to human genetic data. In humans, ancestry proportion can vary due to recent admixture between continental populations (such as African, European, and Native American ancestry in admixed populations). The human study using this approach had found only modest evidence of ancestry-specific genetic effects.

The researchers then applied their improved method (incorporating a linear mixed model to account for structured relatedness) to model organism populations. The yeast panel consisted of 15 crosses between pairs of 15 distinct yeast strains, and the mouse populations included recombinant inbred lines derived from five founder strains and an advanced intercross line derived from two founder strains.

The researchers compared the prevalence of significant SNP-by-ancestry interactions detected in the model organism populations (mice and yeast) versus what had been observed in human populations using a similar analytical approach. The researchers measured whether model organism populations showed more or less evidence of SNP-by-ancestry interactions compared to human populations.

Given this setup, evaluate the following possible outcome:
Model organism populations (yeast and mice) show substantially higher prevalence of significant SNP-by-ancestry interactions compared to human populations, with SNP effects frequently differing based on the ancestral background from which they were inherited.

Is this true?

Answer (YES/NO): YES